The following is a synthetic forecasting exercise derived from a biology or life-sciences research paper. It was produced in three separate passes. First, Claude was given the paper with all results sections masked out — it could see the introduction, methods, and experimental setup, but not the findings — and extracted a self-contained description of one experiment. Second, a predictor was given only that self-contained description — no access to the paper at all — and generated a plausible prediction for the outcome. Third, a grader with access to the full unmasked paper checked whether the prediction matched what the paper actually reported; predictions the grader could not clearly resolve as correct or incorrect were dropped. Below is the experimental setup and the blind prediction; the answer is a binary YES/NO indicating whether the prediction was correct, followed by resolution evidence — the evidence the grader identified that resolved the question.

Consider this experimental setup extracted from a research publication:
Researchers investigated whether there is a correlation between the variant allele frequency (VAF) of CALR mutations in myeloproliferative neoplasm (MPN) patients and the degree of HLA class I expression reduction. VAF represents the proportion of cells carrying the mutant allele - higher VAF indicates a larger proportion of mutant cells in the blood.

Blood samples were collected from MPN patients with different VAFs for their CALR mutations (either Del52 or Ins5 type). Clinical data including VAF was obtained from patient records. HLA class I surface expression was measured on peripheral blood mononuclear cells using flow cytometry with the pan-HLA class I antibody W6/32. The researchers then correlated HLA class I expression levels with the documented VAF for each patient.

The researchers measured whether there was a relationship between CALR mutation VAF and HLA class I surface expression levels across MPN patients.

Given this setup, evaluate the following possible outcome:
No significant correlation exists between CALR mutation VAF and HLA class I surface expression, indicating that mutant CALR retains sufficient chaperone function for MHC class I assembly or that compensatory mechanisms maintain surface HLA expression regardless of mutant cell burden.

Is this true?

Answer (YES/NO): NO